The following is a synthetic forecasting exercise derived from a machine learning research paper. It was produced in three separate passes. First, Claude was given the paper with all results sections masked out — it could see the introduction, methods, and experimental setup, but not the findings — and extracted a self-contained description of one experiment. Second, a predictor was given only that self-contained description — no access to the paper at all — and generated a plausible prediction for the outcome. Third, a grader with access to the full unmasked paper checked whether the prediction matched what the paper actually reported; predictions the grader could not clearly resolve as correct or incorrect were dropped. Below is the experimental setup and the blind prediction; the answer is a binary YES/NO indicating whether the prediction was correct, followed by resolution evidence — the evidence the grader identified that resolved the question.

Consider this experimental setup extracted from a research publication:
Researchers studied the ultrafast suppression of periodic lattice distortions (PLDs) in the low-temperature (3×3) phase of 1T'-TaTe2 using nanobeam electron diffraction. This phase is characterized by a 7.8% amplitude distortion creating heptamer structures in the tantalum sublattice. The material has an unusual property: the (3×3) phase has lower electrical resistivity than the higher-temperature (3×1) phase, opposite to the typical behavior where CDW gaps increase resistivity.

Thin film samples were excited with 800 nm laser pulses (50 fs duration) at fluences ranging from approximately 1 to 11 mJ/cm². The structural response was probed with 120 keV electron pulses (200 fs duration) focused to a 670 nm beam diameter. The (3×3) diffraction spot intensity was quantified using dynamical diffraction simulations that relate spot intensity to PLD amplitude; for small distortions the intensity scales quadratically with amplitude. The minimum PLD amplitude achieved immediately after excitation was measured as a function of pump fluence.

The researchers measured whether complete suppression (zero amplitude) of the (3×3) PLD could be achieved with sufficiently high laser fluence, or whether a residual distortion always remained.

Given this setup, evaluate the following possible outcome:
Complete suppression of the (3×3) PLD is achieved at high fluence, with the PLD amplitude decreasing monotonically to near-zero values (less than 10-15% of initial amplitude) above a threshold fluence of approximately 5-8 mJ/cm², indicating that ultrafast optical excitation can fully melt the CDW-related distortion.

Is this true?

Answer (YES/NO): YES